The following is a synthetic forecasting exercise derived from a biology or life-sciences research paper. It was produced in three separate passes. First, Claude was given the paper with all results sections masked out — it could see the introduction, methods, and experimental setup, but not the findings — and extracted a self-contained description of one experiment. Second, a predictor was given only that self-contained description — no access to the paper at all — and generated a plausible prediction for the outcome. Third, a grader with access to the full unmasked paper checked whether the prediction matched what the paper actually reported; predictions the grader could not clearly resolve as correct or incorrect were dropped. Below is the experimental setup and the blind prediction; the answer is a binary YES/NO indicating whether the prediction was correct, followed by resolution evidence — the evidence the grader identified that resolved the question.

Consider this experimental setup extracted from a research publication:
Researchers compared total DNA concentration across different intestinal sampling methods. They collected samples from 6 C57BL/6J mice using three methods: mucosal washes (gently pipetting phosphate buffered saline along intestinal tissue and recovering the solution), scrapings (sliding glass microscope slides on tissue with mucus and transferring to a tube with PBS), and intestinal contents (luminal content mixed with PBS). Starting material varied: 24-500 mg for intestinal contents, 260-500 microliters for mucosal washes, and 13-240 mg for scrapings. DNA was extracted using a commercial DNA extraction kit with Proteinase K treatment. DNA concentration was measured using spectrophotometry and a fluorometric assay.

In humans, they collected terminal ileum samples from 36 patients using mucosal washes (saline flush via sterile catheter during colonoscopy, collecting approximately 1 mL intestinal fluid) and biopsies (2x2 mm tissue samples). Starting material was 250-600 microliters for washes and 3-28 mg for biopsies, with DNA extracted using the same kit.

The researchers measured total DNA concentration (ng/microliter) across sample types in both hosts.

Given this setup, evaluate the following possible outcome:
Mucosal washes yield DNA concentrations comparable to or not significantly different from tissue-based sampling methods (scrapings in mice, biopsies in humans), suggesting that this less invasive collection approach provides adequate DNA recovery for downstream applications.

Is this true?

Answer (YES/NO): NO